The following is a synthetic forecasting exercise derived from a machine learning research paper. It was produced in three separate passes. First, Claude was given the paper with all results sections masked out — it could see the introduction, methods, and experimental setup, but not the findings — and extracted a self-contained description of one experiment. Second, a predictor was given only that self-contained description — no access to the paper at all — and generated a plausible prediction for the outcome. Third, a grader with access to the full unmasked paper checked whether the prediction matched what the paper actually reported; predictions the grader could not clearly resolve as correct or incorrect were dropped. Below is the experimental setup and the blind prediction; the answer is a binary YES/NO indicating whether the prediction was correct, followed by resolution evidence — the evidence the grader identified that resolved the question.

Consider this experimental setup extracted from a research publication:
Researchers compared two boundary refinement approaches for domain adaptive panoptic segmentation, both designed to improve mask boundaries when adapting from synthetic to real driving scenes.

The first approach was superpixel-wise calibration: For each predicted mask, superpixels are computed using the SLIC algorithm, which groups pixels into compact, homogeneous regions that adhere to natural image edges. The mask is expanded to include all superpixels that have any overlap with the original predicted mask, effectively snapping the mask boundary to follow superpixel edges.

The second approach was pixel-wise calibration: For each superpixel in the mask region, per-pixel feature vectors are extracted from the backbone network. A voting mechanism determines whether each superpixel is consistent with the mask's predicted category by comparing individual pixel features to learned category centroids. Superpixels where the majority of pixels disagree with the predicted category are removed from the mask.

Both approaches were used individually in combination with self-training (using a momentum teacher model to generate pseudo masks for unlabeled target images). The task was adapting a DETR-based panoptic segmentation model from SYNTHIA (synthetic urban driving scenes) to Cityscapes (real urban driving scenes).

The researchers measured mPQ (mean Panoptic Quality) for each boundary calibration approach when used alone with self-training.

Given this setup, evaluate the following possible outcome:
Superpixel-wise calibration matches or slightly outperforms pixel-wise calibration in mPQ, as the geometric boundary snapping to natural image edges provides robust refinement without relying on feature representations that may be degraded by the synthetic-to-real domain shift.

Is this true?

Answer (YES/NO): YES